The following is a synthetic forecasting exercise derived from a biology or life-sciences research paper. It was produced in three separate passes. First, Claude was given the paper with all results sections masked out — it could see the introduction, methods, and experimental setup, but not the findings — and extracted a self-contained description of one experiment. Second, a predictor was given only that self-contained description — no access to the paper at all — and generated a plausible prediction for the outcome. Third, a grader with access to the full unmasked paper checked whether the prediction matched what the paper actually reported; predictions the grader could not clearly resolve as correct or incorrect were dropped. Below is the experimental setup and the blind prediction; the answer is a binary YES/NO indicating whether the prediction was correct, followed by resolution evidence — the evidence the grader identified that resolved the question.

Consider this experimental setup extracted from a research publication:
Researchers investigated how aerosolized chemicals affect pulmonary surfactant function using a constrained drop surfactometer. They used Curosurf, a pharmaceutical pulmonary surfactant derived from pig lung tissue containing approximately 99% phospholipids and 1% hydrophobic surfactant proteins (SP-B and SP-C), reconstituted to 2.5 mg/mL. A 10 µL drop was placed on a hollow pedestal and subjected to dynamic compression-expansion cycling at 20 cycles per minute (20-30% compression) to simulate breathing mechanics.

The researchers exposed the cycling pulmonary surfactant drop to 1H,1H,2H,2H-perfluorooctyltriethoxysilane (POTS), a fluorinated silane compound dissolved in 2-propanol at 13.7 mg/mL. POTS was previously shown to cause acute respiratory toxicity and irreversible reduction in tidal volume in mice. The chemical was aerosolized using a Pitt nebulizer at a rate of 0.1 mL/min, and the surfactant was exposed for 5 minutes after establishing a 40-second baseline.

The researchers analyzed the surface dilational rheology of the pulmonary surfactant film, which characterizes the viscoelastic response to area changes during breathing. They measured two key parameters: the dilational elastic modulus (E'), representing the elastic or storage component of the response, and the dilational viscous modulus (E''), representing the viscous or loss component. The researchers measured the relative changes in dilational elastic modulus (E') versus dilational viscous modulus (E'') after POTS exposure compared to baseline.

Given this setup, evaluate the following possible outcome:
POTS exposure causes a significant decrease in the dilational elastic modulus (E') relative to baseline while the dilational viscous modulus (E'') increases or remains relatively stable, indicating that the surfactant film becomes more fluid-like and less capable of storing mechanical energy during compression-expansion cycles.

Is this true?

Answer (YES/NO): YES